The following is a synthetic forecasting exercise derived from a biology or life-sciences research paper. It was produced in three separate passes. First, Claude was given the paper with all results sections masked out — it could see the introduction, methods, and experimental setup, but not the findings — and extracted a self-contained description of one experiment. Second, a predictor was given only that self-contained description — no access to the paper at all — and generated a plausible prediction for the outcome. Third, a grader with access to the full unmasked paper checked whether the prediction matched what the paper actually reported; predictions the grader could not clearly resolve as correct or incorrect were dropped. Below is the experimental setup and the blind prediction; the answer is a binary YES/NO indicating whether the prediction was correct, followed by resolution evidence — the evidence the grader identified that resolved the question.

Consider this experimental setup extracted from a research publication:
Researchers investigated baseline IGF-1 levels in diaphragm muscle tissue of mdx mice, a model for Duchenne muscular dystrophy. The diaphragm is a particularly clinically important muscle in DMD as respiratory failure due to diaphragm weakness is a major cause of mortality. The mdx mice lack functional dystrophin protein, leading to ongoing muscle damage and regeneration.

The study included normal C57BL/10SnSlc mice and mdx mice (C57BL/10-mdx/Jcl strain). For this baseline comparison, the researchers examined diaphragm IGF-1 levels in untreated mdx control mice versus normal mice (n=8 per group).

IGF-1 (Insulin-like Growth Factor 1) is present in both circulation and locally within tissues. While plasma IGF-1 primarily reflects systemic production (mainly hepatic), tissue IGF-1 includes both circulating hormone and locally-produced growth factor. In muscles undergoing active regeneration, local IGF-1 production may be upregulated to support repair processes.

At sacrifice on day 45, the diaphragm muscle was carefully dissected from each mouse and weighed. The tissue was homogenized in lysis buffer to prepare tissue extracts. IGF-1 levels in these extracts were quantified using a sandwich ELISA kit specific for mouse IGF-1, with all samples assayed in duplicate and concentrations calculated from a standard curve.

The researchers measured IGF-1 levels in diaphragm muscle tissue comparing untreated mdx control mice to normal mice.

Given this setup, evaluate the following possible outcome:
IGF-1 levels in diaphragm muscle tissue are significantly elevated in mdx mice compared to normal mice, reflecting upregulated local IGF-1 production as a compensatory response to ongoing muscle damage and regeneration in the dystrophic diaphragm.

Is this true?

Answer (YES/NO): NO